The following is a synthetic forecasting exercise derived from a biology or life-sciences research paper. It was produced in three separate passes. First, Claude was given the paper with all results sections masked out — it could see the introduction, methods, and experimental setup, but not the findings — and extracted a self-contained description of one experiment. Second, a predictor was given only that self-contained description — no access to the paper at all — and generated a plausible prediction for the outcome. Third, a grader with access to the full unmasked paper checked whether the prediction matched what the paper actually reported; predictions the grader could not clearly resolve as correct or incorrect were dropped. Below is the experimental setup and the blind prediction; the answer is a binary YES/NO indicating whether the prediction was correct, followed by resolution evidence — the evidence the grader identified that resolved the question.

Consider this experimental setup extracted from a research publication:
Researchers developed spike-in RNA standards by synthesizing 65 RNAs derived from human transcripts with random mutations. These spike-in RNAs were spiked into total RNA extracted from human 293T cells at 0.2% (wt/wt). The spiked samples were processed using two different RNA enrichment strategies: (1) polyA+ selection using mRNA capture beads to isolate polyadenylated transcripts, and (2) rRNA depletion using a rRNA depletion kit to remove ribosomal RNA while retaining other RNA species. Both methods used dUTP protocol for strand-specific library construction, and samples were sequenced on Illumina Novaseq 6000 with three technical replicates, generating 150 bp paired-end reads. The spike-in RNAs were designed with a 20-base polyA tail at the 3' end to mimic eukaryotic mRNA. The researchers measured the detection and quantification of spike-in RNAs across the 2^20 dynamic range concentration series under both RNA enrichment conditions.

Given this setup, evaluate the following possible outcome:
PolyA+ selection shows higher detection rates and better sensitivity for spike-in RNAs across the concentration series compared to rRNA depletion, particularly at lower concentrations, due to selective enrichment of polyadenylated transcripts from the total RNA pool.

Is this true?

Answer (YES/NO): NO